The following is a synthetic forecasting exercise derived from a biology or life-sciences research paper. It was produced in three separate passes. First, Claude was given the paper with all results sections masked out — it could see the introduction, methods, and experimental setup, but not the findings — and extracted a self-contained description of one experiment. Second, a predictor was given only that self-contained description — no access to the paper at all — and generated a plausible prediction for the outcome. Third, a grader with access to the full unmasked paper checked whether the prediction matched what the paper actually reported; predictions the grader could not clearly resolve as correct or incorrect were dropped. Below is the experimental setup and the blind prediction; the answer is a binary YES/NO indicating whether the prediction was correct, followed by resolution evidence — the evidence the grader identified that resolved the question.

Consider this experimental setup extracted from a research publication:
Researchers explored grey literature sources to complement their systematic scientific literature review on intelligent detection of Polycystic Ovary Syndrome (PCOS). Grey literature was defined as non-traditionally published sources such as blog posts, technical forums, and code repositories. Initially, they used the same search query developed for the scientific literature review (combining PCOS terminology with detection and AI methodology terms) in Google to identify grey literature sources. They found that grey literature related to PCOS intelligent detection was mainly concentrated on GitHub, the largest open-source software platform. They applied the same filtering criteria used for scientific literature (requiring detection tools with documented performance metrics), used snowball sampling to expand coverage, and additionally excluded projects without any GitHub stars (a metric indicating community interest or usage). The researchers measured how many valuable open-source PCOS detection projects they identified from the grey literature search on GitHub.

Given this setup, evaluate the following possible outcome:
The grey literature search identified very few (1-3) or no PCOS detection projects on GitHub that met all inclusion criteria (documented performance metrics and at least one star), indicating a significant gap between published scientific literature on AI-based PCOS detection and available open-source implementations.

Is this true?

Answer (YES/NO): NO